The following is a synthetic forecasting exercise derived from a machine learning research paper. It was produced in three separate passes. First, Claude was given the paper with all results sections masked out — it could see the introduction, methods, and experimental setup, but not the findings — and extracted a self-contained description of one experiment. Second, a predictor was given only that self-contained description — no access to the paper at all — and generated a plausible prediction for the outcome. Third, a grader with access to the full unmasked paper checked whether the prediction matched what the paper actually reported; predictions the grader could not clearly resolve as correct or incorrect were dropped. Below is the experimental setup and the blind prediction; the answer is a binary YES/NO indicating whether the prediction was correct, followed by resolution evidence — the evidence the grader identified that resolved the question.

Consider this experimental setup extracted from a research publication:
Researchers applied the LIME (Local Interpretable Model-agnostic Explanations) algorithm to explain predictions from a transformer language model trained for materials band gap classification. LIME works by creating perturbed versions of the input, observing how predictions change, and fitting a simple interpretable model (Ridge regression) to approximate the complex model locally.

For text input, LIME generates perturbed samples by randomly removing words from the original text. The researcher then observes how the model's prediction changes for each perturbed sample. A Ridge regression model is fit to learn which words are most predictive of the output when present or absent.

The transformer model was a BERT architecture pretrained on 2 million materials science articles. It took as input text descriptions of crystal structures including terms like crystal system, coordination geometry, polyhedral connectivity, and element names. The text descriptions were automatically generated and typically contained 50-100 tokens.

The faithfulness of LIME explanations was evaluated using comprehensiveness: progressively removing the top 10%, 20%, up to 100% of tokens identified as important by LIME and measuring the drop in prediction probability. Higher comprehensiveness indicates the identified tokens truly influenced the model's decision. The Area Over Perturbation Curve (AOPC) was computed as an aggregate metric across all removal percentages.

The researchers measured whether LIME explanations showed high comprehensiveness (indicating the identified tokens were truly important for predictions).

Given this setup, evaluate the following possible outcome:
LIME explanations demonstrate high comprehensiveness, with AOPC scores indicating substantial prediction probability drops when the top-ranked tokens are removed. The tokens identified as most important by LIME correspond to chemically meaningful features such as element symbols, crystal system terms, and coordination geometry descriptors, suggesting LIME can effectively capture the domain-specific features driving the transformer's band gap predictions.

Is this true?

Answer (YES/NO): NO